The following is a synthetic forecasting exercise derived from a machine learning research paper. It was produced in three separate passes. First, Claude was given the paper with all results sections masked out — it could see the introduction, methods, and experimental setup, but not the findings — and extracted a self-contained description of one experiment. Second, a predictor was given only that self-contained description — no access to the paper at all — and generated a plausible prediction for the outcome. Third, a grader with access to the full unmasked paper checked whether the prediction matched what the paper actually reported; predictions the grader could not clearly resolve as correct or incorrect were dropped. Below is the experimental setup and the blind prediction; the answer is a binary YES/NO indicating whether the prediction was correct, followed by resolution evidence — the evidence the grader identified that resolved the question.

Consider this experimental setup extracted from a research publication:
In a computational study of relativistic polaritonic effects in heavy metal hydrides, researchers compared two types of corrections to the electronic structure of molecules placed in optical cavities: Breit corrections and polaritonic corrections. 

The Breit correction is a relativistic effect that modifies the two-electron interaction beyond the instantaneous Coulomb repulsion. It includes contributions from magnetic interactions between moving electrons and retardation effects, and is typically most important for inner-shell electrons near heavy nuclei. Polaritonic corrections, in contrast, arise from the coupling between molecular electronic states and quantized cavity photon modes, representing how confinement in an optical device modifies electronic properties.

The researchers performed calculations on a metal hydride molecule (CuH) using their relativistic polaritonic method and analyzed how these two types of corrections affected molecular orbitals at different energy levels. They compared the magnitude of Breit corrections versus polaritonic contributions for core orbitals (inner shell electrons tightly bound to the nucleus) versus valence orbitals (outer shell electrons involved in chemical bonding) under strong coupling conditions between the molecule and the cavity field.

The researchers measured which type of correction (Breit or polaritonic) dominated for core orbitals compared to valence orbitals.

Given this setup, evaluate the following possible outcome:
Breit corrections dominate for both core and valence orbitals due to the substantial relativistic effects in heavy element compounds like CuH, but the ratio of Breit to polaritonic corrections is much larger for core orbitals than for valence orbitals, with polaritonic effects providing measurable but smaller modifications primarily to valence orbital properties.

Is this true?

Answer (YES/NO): NO